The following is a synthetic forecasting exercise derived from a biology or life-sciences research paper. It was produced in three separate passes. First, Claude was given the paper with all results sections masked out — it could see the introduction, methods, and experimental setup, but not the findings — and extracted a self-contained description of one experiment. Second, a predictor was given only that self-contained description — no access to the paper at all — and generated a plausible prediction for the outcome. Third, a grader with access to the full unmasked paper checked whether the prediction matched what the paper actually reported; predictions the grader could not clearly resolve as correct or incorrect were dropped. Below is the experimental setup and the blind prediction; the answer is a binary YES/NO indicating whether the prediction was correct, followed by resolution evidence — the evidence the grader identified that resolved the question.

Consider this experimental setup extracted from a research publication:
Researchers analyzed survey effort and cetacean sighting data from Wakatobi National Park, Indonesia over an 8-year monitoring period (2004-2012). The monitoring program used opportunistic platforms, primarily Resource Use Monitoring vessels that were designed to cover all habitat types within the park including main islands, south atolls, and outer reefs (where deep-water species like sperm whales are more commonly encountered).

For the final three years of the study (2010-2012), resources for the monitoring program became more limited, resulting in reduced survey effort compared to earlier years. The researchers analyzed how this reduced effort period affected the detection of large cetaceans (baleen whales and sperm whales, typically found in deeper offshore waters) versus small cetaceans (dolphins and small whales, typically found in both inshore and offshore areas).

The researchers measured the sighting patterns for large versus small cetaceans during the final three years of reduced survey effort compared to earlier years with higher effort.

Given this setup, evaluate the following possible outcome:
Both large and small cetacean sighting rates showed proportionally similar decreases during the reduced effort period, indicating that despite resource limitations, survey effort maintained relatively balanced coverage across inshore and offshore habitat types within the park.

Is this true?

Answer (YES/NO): NO